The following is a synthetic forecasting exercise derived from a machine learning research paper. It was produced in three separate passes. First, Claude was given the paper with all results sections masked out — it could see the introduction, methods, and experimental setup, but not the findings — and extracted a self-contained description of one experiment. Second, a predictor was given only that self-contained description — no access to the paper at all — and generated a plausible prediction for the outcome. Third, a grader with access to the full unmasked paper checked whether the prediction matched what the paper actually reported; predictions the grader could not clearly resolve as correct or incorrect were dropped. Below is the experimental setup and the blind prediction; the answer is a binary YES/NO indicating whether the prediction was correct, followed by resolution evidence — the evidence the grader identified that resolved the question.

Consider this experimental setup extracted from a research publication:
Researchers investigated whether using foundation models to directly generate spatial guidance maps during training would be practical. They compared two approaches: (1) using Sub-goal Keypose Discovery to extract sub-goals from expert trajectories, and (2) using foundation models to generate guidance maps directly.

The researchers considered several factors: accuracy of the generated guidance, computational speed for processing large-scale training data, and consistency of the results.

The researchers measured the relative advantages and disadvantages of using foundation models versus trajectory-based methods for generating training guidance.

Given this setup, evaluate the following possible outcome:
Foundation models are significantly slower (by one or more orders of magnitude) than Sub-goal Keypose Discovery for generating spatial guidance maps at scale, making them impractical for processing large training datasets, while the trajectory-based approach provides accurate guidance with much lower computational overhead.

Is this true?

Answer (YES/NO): YES